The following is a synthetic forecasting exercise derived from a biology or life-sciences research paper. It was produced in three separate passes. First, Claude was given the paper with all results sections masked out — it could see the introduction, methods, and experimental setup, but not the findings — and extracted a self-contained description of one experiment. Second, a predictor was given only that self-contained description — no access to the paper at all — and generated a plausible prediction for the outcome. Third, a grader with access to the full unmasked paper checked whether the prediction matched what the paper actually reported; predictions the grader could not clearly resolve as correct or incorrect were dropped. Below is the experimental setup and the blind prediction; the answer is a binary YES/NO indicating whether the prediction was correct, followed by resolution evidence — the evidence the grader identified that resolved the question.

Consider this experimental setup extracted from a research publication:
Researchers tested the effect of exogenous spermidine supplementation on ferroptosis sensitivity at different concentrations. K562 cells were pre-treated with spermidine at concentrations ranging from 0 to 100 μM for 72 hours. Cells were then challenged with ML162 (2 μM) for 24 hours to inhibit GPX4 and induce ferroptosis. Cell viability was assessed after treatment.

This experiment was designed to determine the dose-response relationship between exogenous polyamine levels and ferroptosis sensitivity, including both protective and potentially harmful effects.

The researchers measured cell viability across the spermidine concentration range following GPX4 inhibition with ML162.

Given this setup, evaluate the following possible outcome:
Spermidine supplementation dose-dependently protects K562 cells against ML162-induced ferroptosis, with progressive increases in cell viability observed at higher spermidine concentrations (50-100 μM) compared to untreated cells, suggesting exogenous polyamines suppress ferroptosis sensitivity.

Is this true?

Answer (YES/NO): NO